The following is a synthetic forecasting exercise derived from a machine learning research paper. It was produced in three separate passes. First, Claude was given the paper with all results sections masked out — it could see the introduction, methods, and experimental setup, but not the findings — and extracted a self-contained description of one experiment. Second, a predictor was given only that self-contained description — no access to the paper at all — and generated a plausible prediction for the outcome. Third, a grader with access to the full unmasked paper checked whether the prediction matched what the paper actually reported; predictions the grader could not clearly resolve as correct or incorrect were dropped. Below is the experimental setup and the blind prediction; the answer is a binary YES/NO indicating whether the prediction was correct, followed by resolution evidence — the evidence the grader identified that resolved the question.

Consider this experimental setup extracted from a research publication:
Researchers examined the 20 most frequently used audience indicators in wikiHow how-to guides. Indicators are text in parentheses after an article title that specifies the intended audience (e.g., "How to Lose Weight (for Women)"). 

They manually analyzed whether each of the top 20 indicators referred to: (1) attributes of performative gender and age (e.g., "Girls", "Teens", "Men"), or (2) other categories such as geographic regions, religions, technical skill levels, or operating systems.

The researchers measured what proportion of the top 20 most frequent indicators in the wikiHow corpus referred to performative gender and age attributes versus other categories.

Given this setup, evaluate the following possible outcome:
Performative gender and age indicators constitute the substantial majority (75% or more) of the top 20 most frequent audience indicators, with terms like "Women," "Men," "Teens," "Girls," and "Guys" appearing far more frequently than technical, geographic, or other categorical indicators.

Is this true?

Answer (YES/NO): YES